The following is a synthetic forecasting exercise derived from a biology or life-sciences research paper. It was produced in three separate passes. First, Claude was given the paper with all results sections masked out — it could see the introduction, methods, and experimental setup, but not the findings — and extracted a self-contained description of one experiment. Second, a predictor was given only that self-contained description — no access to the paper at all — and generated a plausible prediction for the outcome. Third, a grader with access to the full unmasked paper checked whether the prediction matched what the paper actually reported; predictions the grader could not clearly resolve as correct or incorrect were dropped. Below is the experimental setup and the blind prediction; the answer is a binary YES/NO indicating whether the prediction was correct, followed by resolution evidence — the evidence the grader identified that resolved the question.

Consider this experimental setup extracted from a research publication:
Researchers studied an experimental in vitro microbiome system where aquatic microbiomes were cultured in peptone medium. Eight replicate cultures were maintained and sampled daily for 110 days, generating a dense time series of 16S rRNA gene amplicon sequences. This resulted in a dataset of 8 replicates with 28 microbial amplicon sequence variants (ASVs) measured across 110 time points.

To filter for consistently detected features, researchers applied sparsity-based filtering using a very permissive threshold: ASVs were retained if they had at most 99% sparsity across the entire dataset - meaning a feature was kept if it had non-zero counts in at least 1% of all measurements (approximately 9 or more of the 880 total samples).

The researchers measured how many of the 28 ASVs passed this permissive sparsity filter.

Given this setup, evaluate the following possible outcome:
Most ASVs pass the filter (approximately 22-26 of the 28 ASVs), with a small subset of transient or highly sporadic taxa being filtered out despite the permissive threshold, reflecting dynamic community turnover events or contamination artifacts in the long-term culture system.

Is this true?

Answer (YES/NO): YES